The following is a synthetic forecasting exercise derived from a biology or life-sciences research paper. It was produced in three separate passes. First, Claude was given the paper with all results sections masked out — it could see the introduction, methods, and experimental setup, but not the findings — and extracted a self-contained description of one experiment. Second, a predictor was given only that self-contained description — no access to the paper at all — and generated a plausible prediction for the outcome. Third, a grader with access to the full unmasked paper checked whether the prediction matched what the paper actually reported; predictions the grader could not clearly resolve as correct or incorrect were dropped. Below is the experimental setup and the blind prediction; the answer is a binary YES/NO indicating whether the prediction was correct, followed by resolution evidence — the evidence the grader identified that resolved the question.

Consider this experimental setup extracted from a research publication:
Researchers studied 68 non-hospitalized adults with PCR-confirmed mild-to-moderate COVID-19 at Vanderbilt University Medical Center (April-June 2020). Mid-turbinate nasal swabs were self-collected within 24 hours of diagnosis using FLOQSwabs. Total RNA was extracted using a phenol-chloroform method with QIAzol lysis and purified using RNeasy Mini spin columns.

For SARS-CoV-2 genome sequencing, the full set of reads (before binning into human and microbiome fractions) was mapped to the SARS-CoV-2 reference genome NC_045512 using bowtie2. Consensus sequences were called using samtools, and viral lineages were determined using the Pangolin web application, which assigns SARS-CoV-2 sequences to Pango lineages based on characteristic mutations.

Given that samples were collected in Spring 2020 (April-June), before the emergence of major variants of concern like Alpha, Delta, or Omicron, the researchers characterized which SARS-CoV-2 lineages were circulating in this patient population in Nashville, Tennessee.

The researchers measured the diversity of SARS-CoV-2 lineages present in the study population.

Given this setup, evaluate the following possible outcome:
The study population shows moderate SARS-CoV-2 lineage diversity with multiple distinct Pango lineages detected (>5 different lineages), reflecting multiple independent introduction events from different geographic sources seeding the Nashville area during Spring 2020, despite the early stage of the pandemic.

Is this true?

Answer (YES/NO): NO